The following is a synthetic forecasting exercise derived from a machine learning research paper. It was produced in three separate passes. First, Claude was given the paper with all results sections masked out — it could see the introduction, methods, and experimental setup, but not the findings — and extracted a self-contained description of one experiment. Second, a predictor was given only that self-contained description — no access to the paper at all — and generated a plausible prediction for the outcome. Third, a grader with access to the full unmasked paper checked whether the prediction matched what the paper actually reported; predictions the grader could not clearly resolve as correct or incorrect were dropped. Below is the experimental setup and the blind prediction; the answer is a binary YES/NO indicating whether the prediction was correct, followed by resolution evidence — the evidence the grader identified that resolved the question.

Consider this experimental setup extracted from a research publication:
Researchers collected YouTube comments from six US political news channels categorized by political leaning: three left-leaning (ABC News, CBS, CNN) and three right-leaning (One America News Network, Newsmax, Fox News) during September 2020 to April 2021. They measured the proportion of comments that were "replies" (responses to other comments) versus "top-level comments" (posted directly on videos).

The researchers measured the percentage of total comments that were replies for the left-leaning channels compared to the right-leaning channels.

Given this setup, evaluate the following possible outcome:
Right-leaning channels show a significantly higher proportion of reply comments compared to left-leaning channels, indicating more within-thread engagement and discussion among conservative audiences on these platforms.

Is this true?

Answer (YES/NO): NO